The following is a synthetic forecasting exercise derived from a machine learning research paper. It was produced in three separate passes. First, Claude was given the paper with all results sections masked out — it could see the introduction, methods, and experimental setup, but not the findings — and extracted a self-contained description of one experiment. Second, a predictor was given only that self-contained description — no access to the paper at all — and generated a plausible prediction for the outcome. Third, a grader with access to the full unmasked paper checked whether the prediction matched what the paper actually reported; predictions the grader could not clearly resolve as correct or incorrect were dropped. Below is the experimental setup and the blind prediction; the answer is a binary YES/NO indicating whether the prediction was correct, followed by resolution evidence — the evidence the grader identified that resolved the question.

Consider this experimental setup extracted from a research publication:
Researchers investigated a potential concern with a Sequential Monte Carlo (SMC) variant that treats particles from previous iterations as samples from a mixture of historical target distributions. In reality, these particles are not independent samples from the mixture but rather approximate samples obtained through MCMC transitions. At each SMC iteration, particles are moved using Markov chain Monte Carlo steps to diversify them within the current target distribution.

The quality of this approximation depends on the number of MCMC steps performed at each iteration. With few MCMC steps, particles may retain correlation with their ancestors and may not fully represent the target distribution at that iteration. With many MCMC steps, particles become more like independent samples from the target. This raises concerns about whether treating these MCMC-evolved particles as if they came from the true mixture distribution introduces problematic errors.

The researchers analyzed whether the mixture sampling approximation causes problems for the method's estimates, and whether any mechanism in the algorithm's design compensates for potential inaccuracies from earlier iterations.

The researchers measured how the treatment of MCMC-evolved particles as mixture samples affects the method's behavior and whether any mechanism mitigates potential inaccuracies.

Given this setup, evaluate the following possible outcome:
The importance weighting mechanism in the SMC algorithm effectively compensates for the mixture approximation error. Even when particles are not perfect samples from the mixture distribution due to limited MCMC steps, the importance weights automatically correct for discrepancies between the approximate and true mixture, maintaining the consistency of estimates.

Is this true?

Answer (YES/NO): NO